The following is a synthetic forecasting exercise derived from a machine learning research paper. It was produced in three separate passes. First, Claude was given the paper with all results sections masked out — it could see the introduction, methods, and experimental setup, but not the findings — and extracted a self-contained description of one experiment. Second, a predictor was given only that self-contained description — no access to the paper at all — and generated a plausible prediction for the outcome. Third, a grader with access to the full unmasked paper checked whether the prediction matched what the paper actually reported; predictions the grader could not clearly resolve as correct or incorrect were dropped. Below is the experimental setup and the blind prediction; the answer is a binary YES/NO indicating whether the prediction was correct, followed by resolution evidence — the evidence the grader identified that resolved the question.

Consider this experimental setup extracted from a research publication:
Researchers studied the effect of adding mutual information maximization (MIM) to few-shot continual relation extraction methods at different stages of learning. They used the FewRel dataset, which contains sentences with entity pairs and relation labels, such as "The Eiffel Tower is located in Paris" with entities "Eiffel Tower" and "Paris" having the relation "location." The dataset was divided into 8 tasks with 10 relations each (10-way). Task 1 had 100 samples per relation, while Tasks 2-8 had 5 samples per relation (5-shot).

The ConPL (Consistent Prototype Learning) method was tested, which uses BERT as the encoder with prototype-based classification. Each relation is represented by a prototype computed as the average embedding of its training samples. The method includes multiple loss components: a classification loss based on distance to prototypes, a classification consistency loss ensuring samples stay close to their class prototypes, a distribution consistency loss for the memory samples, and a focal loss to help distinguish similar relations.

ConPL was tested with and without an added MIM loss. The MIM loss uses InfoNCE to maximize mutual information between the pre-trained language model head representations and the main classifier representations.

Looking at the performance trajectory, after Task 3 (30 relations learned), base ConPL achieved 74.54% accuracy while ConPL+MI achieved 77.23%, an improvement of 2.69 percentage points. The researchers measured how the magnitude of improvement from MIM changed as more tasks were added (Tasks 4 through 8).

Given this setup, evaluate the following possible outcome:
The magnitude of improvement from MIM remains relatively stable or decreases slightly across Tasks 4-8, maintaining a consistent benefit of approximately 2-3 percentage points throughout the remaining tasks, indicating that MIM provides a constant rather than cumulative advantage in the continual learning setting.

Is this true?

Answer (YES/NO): NO